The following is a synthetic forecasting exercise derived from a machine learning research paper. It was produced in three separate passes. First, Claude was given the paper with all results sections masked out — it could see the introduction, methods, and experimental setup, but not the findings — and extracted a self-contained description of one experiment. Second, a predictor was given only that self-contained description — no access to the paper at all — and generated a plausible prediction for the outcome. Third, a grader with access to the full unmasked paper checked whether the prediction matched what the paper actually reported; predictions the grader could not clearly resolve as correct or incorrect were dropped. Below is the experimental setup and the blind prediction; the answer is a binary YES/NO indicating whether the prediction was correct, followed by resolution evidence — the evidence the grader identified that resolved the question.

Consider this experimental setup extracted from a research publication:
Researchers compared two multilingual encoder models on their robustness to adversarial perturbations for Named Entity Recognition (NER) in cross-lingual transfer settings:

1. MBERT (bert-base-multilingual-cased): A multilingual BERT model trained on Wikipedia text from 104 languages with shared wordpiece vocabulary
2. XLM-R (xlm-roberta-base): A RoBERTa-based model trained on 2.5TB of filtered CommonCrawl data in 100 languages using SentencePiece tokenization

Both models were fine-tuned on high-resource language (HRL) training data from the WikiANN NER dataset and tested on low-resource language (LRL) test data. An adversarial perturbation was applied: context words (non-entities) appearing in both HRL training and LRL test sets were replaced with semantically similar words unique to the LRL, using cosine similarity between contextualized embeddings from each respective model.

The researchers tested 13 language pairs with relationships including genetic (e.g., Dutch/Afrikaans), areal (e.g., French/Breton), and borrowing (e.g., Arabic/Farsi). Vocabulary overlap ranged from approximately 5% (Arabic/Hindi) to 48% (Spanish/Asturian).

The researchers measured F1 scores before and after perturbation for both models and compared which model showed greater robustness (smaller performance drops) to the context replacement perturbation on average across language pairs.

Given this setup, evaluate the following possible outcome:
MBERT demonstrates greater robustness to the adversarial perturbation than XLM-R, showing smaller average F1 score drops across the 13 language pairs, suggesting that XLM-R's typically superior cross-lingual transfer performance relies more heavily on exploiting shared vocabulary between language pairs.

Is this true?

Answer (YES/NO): NO